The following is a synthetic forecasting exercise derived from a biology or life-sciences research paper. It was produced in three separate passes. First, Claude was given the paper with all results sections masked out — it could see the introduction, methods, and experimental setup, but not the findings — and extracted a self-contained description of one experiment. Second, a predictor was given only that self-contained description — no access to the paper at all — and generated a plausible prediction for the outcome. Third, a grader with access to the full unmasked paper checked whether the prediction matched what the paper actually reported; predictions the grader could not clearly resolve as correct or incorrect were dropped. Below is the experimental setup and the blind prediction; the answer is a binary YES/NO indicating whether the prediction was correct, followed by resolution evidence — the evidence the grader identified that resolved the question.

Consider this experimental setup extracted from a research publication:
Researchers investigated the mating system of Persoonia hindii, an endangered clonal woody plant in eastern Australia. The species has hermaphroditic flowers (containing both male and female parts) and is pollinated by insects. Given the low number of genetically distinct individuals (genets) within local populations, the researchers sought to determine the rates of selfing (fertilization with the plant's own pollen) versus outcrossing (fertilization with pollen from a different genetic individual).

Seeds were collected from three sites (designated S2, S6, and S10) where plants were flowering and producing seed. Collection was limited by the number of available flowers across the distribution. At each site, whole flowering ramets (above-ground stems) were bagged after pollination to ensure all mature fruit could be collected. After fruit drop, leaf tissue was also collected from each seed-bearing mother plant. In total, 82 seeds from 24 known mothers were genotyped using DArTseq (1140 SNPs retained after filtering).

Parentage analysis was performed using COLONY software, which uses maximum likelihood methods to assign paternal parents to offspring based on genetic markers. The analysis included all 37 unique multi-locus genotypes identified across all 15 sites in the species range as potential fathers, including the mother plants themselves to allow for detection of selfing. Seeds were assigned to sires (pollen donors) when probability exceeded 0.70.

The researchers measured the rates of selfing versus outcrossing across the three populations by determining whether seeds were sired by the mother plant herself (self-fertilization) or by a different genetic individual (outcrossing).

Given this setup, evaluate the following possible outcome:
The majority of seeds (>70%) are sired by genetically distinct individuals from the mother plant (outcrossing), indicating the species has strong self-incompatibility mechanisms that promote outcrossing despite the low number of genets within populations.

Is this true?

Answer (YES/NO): NO